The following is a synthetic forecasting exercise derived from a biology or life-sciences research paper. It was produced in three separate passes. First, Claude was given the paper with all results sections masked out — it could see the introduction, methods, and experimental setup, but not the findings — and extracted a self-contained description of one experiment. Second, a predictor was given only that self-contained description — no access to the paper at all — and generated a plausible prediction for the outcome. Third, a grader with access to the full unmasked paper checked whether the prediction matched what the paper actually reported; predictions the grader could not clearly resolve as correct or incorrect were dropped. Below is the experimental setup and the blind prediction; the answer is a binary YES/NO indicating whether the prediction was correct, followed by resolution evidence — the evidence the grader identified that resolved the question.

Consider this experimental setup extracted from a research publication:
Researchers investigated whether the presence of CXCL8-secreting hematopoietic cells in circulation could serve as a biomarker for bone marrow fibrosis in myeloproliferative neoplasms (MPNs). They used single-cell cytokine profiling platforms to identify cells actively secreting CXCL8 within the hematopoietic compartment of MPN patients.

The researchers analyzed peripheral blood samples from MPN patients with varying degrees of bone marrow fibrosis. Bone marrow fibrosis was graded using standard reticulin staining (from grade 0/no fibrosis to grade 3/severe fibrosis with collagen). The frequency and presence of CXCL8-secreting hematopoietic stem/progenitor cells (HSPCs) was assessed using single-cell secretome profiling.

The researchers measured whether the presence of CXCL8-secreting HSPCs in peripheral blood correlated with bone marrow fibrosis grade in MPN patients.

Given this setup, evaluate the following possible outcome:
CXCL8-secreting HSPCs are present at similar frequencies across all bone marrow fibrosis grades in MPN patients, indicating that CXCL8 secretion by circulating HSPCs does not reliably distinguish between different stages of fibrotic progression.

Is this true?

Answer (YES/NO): NO